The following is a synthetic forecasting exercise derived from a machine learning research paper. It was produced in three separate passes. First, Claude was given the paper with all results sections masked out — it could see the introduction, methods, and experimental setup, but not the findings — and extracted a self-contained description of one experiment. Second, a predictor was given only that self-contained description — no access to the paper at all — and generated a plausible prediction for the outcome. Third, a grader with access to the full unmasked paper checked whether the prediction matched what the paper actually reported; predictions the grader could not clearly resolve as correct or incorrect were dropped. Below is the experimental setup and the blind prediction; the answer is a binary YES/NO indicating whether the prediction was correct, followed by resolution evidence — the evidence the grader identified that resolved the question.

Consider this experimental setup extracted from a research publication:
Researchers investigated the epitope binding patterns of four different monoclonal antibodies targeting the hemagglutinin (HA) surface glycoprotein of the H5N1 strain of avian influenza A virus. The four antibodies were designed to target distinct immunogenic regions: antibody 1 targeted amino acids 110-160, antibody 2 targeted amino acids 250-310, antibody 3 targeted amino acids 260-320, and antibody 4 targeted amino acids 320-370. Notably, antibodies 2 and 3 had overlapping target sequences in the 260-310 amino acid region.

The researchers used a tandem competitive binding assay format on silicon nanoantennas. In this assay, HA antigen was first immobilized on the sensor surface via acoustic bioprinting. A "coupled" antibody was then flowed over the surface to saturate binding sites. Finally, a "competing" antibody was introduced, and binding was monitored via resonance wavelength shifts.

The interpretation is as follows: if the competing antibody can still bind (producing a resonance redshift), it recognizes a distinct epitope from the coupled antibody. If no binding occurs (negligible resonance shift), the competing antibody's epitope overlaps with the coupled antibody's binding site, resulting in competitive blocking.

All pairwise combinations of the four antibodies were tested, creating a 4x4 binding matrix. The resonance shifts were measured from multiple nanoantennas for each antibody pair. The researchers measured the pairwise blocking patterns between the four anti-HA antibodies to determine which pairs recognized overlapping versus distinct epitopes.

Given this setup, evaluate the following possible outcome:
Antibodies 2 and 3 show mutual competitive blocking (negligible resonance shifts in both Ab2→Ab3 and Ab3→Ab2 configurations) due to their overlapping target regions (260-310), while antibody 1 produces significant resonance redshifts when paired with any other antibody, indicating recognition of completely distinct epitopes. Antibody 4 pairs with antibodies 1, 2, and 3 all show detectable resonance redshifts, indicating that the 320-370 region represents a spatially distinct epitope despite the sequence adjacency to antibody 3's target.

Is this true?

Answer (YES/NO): YES